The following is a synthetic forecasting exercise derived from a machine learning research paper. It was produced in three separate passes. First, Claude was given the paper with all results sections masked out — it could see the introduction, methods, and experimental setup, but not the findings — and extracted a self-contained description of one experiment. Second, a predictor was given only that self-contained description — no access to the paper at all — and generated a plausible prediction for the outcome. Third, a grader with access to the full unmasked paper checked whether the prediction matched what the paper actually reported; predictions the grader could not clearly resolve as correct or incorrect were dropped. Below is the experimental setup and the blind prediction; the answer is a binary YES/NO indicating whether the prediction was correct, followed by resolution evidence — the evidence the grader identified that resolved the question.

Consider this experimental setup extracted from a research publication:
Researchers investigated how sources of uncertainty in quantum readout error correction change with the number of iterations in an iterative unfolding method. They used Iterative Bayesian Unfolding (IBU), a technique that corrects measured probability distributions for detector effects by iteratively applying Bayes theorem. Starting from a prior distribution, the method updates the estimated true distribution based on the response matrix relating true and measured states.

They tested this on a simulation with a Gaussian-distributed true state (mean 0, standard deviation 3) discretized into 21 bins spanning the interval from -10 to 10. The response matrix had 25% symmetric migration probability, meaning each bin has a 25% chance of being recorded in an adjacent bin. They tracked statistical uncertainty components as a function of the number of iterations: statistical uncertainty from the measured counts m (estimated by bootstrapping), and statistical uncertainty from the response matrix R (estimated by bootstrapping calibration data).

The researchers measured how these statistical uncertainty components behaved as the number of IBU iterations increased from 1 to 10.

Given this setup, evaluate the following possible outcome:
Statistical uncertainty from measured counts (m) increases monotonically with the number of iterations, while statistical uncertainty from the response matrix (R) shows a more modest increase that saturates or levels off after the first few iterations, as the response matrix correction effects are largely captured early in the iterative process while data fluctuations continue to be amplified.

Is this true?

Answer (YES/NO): NO